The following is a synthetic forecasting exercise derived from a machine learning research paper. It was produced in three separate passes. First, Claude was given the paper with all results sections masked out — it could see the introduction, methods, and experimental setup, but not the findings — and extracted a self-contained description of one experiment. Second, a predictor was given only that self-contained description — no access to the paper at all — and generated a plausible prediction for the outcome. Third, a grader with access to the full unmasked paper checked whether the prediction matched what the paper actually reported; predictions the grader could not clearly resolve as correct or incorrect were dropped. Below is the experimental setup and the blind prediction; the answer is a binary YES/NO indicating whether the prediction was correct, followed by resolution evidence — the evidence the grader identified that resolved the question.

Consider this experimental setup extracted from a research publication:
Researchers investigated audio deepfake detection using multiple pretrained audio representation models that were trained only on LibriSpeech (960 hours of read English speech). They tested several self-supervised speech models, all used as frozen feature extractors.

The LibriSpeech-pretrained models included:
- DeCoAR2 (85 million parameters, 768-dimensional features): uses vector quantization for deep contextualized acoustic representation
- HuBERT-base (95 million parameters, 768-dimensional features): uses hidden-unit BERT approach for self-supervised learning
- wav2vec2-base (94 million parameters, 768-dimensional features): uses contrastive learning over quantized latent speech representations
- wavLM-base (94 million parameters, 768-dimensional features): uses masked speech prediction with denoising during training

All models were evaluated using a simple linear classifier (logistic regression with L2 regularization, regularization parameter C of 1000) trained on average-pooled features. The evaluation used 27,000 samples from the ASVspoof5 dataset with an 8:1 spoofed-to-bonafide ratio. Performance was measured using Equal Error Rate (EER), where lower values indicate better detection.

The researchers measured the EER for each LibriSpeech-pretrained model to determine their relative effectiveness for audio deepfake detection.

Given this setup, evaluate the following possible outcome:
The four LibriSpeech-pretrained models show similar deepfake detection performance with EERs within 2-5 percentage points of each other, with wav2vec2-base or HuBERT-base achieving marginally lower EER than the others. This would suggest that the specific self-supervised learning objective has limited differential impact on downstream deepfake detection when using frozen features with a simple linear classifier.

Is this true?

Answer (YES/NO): NO